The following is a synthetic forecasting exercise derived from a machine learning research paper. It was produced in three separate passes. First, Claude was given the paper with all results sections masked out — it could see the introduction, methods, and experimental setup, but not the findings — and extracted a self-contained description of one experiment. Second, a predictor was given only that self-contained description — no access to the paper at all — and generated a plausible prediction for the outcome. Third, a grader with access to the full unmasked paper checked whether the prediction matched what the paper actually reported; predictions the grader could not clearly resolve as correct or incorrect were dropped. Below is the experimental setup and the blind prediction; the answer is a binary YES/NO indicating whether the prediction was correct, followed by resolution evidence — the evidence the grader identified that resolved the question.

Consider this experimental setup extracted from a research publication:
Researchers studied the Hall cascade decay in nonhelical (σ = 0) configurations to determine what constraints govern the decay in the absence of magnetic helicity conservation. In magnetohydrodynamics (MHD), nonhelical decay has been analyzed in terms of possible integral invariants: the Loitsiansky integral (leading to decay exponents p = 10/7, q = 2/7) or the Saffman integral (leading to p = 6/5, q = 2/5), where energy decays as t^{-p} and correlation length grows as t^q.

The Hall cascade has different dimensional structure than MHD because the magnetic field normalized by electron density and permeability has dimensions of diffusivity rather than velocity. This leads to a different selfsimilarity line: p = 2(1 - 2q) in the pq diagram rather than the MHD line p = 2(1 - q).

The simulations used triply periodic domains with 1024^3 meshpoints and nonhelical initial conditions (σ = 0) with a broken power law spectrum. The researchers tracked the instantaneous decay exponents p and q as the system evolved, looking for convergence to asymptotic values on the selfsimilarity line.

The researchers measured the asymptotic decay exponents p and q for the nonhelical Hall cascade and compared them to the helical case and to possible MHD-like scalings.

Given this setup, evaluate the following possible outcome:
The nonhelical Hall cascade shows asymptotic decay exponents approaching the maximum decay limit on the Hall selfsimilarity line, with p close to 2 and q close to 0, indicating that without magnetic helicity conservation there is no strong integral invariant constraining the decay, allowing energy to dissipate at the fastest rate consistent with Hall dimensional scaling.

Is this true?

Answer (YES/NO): NO